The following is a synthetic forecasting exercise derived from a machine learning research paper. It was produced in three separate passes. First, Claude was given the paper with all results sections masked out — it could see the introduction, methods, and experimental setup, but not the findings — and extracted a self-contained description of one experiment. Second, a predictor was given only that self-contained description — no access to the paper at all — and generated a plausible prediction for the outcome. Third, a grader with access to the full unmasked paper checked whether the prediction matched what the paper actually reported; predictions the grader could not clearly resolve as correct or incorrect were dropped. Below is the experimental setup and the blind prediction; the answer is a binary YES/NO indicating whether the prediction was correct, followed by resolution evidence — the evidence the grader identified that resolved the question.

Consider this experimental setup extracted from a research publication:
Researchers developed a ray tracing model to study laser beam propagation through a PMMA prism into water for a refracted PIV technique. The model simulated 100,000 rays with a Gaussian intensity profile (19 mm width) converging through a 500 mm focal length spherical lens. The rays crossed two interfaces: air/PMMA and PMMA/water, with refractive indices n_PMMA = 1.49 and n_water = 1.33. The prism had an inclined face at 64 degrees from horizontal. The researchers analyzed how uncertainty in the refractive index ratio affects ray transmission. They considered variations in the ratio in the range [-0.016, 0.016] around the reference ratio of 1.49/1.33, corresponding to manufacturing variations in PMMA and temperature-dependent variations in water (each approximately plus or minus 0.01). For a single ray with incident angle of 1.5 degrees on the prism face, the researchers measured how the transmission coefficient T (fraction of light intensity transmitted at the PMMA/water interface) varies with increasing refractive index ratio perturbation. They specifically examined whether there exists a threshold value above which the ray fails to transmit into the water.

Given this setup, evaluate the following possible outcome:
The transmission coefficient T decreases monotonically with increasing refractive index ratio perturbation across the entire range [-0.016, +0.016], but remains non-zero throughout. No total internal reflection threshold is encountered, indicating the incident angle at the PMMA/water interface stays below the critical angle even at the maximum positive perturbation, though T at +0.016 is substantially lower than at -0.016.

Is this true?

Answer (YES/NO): NO